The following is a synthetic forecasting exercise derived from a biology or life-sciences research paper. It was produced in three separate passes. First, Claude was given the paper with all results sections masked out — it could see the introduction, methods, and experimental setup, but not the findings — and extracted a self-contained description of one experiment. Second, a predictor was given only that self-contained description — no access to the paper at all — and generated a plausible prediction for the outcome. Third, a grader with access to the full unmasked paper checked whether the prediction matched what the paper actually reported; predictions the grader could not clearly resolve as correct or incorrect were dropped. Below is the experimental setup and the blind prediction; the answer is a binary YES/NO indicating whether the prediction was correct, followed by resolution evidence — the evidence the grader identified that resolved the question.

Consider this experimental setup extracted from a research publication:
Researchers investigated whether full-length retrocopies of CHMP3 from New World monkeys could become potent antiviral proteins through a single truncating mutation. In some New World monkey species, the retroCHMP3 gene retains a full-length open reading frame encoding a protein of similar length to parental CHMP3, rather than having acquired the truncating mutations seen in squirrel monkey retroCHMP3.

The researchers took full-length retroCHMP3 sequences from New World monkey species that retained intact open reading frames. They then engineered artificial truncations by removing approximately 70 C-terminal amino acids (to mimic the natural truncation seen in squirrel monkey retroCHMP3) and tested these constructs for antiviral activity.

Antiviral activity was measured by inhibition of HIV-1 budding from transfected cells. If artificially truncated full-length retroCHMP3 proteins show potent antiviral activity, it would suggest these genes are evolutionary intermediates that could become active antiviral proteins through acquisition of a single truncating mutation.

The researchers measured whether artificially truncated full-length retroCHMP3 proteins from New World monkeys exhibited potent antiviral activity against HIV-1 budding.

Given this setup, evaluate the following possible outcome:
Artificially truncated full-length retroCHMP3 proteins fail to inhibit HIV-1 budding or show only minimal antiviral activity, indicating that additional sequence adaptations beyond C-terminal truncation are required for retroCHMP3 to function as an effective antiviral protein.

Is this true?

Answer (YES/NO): NO